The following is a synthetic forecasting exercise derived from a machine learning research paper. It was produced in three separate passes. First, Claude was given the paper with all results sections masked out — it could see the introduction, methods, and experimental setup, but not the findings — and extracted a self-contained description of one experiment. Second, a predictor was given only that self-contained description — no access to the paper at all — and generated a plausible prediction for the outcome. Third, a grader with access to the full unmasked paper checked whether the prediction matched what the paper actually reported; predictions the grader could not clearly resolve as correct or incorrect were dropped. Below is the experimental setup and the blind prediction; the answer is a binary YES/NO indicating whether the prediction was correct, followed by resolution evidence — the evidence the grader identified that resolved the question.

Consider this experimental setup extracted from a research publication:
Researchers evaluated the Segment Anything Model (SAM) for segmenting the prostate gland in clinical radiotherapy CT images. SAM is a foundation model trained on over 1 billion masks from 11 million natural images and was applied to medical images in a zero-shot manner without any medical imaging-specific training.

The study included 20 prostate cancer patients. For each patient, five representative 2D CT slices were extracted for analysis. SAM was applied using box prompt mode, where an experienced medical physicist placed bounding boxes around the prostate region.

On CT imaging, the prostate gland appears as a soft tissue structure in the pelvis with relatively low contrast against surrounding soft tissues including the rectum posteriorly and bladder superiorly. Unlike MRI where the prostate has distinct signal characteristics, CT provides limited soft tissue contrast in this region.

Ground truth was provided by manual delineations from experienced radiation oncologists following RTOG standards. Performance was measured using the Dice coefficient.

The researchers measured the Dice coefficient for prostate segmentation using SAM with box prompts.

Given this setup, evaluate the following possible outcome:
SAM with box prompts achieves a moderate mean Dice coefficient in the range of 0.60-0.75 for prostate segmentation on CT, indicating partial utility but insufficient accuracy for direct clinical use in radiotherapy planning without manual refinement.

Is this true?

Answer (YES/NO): NO